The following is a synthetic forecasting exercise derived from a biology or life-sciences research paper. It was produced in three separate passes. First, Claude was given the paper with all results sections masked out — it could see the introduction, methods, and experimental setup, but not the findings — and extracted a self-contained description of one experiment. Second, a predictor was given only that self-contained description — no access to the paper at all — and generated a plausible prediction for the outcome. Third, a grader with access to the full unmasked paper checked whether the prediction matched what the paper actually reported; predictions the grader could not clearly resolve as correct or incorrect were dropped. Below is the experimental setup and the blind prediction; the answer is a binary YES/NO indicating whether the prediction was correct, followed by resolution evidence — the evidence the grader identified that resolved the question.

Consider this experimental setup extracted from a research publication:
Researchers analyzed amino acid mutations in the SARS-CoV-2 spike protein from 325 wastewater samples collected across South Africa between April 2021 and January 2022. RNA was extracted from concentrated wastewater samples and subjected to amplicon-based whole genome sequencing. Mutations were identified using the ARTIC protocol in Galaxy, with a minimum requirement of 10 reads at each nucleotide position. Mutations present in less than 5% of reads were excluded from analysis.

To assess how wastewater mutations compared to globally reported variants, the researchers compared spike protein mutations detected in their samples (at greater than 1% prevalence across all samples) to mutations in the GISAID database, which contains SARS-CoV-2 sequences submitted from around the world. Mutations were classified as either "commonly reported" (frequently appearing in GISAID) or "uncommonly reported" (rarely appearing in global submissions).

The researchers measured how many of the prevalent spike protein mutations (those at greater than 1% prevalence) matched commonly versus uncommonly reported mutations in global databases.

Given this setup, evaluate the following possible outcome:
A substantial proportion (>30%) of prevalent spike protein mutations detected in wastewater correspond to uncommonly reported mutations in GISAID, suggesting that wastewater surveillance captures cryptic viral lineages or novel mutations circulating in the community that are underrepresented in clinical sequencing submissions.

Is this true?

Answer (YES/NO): NO